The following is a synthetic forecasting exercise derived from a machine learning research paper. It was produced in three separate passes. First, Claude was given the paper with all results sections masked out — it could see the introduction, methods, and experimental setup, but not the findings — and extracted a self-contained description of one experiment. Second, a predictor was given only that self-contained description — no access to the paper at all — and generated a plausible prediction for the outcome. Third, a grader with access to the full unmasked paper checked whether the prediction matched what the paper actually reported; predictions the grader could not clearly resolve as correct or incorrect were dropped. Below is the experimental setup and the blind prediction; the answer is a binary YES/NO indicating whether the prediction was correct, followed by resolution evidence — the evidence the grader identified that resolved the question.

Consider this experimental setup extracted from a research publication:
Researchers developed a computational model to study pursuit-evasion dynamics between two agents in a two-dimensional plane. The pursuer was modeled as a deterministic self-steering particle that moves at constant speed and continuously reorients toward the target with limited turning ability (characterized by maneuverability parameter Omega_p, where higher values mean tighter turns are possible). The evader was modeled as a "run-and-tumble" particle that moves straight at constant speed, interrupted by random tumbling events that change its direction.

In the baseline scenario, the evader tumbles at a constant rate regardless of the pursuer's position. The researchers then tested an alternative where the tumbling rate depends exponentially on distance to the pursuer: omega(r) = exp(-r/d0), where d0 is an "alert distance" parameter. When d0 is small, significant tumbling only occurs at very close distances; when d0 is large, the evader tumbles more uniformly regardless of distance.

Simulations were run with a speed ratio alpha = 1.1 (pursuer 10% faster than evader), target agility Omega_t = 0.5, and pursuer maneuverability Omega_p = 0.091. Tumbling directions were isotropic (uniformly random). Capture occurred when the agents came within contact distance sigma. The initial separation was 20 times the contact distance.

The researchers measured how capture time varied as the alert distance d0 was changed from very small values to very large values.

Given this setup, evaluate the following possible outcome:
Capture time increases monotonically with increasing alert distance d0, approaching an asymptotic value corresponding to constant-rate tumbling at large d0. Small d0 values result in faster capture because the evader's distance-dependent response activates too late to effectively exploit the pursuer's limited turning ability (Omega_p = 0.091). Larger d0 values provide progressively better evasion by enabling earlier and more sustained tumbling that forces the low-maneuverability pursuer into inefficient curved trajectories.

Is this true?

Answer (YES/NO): NO